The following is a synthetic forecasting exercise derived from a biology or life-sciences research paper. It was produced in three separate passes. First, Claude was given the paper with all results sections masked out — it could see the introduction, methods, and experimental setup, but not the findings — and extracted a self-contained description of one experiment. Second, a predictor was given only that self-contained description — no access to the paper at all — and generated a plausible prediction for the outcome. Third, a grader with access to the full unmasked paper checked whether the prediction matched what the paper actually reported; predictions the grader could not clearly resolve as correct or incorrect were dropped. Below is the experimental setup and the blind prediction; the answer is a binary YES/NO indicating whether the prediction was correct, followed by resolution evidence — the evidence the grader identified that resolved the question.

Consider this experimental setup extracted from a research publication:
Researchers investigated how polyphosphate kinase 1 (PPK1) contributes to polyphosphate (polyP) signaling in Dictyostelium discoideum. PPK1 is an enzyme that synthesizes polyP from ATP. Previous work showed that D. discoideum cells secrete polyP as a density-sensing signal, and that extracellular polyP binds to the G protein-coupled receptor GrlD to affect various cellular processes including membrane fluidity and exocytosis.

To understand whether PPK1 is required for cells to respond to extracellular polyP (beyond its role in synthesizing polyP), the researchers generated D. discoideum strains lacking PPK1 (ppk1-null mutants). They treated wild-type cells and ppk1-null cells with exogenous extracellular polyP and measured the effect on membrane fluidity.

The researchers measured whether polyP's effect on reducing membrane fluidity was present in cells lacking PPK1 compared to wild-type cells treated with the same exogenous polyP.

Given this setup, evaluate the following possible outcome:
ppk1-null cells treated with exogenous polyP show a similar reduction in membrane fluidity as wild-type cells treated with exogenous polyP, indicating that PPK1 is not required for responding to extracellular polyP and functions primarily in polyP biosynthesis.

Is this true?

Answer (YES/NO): NO